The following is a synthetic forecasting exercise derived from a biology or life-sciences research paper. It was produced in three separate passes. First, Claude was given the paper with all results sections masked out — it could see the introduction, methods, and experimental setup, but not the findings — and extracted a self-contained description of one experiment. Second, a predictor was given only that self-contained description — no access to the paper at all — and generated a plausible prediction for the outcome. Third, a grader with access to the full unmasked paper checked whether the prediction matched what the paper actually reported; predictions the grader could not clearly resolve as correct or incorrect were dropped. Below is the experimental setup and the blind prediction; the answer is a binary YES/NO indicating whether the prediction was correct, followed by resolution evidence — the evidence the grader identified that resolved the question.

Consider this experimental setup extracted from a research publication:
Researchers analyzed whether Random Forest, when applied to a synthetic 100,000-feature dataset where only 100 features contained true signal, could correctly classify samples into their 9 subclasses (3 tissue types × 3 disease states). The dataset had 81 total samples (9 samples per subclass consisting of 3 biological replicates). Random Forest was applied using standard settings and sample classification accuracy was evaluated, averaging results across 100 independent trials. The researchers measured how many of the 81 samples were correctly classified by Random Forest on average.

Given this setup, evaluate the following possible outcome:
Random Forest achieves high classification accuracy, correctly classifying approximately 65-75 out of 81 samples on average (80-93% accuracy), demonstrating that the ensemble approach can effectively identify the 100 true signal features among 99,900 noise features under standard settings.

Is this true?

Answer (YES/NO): NO